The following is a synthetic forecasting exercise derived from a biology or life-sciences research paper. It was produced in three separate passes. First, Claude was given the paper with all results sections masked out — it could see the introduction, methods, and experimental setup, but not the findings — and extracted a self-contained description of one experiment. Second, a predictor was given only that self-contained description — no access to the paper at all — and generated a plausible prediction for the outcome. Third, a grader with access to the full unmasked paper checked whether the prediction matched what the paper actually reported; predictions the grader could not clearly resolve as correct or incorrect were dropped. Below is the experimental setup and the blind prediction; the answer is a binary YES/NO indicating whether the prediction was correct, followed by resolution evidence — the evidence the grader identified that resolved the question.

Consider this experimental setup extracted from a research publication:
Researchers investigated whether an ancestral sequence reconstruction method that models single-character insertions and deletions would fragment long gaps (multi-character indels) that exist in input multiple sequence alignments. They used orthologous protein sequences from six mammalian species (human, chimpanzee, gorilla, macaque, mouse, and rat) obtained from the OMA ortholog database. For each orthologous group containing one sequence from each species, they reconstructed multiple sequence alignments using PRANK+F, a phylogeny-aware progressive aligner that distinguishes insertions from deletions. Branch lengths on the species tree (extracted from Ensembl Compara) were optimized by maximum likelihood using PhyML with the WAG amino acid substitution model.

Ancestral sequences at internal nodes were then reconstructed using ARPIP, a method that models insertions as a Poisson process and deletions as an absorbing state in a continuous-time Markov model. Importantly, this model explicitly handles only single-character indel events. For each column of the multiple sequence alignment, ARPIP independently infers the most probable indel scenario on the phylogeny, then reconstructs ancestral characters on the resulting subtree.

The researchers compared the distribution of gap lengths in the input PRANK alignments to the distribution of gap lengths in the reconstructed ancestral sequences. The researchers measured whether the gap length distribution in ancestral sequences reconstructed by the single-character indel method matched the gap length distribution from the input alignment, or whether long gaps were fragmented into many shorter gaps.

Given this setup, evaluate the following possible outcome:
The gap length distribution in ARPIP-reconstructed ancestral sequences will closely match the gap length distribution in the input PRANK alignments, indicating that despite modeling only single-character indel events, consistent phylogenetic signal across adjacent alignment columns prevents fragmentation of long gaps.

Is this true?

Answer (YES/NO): YES